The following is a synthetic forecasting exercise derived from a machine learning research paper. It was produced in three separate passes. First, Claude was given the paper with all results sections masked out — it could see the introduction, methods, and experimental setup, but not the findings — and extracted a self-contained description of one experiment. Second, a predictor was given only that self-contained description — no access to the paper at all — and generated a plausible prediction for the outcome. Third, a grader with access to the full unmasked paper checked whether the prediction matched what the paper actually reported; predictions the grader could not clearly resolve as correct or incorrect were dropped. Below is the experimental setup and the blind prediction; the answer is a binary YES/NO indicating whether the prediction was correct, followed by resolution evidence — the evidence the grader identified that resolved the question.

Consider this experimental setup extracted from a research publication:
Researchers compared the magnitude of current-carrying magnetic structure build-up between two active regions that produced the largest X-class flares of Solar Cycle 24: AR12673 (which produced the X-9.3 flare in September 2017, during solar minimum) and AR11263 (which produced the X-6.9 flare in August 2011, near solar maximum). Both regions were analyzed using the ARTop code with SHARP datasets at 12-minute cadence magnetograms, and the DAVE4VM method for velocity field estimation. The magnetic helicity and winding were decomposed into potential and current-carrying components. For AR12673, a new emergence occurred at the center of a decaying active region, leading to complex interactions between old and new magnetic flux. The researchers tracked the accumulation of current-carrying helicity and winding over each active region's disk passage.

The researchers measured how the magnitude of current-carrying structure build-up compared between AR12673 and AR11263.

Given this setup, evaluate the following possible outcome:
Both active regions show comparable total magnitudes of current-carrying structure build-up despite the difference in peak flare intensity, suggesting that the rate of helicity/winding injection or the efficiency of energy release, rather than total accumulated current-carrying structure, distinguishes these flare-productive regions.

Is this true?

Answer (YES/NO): NO